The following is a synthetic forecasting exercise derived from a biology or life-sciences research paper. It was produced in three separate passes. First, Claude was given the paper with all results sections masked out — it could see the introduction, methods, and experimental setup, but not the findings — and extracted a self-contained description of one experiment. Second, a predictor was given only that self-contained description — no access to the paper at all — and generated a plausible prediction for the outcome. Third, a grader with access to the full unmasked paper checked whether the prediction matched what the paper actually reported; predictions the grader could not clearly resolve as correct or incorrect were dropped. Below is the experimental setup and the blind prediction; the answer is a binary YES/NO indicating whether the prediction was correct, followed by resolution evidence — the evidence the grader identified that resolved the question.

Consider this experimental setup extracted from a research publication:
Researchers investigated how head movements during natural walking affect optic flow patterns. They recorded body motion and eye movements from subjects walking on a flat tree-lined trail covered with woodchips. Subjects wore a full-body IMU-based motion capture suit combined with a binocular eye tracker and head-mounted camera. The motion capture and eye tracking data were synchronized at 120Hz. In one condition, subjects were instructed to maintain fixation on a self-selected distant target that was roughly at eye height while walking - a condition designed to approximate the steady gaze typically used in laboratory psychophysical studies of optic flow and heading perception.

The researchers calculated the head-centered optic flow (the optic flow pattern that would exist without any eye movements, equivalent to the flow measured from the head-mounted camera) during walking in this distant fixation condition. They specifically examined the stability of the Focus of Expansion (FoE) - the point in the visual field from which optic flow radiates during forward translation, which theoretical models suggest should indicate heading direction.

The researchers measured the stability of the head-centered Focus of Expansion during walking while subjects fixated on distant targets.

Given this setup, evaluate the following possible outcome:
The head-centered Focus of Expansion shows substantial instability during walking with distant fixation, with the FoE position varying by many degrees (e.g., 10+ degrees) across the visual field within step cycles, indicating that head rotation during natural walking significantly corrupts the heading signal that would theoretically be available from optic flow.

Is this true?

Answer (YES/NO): YES